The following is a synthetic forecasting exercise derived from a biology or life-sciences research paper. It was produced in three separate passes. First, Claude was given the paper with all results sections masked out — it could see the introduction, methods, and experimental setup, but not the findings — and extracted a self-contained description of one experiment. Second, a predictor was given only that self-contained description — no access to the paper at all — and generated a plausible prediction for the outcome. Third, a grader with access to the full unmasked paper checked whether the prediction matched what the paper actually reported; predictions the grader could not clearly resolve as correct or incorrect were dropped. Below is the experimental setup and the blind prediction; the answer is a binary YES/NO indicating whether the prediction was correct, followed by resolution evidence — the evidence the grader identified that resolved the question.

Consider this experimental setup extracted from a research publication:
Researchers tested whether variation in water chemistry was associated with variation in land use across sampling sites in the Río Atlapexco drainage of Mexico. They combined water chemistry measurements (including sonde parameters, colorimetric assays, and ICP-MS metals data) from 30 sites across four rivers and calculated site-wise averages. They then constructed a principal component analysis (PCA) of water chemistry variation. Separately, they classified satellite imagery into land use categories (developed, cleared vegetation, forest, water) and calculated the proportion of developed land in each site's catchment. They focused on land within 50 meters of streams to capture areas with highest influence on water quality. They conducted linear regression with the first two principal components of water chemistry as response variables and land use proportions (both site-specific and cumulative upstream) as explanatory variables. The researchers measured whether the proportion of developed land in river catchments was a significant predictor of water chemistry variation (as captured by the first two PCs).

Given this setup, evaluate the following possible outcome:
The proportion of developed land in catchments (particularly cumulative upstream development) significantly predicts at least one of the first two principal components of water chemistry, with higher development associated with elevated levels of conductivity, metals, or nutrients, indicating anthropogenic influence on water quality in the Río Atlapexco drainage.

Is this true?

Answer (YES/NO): YES